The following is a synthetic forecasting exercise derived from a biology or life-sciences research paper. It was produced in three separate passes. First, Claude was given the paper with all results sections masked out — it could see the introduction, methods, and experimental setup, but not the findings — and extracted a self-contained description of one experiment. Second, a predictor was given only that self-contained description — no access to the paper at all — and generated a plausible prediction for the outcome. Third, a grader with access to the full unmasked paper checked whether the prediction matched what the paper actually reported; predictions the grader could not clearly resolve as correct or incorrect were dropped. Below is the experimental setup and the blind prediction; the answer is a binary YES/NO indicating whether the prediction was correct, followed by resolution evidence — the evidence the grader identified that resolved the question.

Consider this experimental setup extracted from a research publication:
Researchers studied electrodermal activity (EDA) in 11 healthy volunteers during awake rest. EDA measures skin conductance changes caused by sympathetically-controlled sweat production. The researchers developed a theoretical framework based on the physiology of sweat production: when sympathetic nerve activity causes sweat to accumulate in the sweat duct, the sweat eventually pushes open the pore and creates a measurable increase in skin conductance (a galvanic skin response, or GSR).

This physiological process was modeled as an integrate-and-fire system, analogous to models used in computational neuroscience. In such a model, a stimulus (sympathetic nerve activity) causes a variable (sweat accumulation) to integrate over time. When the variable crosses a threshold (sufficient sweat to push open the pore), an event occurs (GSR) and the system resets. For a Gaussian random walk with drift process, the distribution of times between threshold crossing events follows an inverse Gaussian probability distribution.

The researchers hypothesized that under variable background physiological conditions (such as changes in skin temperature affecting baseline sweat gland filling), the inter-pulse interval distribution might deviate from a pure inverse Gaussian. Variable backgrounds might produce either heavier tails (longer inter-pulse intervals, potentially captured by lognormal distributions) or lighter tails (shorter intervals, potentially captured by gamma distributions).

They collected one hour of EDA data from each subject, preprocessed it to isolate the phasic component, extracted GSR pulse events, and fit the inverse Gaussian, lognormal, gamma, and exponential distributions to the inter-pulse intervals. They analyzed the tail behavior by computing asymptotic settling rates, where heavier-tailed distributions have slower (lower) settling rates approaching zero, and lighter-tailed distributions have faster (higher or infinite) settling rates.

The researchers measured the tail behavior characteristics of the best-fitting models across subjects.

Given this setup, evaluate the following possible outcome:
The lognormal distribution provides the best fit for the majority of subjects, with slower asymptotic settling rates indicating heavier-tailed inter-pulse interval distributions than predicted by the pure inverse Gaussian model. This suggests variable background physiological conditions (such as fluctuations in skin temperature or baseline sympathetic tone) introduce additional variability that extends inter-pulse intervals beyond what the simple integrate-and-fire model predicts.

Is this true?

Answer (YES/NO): NO